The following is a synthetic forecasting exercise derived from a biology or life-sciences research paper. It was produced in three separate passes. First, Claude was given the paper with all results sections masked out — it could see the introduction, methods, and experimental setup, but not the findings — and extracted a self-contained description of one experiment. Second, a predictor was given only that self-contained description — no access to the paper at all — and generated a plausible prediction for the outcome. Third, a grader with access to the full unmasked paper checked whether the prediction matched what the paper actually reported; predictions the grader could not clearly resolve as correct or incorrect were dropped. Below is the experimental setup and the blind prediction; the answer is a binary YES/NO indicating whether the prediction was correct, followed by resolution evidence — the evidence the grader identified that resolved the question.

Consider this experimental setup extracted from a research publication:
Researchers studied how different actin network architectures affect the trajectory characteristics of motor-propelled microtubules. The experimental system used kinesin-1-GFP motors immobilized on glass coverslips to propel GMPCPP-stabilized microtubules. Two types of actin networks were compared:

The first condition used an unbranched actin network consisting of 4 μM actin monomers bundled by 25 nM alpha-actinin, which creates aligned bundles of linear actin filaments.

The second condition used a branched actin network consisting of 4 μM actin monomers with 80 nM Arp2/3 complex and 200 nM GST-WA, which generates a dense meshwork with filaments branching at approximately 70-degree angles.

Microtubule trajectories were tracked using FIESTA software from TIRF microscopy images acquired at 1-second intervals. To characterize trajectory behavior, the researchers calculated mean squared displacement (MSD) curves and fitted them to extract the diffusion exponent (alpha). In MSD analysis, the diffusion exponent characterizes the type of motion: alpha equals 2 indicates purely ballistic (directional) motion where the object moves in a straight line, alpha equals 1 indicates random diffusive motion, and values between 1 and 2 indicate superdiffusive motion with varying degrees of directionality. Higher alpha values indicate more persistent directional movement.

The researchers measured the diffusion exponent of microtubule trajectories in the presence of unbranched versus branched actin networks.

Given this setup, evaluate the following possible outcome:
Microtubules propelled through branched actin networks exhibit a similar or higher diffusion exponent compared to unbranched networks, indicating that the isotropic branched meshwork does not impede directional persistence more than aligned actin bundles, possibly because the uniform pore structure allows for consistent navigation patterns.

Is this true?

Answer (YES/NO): YES